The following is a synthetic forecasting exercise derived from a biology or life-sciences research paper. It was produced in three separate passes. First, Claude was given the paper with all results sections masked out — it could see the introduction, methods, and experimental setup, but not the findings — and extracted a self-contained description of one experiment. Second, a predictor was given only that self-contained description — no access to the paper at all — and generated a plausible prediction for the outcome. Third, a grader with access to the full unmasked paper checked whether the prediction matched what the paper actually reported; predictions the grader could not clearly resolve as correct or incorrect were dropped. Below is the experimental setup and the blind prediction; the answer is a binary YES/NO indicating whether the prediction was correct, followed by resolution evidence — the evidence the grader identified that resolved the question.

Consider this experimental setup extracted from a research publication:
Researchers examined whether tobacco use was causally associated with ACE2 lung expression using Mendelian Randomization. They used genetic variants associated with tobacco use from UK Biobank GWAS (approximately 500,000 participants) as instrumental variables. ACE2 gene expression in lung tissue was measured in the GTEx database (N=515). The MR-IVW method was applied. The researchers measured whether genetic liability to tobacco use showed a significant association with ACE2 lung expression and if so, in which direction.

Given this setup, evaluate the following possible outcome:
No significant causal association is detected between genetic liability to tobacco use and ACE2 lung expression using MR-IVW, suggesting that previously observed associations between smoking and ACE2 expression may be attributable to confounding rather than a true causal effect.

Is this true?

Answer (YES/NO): NO